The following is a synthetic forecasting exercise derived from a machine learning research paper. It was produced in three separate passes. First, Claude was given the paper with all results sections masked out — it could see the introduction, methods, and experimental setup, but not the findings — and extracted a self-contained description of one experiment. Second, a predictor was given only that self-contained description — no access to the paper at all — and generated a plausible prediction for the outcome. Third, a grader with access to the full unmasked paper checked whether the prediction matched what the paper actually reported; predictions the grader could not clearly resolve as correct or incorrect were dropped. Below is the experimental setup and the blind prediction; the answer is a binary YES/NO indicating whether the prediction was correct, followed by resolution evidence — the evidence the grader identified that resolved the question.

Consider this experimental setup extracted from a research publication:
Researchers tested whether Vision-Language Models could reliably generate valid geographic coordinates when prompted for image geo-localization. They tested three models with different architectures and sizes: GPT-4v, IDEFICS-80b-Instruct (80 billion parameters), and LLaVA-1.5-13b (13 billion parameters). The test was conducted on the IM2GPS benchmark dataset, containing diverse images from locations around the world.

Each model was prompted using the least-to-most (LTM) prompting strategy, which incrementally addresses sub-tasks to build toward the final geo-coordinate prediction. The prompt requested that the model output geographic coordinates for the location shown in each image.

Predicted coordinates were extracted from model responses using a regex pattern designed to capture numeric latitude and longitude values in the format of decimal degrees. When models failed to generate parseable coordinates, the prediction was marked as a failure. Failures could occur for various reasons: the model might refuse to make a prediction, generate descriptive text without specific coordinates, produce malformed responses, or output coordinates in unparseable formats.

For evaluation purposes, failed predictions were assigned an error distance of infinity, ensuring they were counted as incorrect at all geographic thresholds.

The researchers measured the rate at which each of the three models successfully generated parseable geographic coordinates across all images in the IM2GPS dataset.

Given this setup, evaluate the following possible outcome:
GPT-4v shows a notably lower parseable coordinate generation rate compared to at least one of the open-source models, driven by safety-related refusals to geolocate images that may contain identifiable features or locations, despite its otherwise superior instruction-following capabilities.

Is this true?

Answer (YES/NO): NO